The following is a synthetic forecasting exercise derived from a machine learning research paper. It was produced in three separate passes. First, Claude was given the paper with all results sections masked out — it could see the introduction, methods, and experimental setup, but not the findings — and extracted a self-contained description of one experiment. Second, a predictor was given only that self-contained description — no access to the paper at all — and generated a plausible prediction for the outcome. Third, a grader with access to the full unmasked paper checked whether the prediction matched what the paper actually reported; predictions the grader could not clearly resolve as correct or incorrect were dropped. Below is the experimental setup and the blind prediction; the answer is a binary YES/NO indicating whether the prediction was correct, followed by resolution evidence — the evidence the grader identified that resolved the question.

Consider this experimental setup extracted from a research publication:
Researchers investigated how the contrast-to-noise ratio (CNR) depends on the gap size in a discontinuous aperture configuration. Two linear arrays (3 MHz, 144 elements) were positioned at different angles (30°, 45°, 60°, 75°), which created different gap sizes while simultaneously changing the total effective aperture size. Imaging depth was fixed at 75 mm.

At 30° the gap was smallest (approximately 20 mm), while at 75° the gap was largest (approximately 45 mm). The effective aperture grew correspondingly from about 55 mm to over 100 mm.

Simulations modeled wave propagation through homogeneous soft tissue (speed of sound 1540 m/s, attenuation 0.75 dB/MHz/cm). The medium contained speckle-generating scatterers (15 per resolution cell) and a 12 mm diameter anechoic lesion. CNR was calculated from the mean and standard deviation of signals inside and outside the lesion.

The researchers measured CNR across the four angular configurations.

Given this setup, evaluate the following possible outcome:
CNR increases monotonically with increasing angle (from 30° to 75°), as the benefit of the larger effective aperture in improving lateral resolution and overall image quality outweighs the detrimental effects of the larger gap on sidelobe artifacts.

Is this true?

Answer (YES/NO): NO